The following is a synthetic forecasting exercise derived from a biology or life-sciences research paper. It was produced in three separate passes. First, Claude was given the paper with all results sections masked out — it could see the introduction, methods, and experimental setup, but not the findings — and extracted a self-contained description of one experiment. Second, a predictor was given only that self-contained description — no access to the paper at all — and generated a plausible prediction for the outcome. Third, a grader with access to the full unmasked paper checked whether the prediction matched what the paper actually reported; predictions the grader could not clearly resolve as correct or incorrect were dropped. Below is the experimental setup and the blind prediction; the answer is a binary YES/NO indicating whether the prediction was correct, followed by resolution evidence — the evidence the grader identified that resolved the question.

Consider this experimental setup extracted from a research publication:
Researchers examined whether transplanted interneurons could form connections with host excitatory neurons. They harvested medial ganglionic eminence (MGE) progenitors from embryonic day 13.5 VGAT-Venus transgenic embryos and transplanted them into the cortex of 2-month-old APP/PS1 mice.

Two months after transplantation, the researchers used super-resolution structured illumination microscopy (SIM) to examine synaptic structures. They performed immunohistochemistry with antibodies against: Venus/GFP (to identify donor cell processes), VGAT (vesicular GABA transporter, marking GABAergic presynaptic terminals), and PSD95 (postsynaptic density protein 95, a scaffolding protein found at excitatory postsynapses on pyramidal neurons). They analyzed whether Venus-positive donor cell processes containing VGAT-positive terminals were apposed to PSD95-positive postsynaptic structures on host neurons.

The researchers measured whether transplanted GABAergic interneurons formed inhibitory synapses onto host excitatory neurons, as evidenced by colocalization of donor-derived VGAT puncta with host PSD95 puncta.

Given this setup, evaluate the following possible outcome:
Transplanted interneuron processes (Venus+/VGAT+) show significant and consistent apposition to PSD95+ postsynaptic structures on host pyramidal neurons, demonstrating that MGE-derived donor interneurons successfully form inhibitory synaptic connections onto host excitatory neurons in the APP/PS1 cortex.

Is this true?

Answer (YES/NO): NO